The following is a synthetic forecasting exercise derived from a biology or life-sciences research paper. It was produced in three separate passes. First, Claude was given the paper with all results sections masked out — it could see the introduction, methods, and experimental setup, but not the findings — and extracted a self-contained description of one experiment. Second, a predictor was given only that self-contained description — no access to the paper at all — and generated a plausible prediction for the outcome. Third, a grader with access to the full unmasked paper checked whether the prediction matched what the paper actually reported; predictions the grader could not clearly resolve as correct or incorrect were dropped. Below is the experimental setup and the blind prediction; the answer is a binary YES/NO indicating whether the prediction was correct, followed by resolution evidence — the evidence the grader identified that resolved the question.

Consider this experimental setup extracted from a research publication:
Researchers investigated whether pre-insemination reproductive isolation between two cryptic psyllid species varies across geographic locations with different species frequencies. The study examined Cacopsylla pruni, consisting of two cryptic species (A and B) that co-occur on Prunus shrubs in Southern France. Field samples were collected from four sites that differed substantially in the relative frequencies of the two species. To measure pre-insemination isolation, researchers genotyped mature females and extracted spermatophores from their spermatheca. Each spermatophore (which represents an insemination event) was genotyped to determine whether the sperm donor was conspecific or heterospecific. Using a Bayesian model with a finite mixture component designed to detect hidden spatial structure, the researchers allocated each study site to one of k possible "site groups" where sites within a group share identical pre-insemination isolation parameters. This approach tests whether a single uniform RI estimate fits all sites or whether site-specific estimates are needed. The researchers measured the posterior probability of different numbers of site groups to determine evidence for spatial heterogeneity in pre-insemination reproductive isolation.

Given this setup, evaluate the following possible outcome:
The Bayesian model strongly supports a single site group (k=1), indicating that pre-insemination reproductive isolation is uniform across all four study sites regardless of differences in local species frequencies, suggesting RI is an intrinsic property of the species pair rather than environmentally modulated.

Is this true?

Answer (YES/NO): YES